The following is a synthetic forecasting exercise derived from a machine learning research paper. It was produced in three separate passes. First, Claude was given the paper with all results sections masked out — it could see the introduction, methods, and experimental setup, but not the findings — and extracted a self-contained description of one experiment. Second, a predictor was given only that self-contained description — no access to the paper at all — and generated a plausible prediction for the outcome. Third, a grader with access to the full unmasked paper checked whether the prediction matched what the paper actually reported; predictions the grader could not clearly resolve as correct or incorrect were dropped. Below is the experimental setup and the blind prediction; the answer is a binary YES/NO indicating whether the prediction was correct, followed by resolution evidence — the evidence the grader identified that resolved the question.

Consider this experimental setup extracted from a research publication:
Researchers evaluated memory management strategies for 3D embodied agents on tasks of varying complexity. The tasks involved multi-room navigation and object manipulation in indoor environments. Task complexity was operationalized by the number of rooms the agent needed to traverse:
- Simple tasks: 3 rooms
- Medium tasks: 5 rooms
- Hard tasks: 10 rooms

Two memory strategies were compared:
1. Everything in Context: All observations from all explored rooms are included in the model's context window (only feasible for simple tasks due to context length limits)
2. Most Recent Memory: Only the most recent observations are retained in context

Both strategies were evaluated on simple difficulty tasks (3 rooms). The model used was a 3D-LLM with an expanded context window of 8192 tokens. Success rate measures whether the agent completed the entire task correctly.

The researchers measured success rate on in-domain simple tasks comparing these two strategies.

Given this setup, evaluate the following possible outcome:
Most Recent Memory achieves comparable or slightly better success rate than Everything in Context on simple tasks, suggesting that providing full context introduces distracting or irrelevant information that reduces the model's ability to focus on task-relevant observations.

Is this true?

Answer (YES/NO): NO